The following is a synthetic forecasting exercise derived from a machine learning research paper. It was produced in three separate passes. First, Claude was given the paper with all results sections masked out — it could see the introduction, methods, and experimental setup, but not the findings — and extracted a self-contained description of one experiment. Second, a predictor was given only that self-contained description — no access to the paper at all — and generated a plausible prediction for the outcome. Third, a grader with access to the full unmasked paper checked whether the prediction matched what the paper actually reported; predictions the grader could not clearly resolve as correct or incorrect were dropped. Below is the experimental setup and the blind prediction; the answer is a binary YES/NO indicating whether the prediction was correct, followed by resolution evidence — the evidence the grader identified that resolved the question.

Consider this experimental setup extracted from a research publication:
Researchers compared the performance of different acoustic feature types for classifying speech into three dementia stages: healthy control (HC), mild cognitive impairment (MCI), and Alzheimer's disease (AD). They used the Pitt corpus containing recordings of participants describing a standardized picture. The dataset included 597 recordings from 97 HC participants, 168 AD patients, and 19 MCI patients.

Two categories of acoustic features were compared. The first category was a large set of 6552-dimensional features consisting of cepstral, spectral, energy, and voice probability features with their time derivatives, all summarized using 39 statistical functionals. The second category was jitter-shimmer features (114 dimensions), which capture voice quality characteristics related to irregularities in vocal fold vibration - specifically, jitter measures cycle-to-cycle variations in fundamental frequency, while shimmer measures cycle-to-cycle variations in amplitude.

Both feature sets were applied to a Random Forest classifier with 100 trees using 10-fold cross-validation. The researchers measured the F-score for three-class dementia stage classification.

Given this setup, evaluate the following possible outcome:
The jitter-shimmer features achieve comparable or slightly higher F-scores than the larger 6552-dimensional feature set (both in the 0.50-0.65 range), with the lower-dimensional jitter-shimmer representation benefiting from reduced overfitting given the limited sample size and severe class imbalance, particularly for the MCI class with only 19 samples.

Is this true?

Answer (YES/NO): NO